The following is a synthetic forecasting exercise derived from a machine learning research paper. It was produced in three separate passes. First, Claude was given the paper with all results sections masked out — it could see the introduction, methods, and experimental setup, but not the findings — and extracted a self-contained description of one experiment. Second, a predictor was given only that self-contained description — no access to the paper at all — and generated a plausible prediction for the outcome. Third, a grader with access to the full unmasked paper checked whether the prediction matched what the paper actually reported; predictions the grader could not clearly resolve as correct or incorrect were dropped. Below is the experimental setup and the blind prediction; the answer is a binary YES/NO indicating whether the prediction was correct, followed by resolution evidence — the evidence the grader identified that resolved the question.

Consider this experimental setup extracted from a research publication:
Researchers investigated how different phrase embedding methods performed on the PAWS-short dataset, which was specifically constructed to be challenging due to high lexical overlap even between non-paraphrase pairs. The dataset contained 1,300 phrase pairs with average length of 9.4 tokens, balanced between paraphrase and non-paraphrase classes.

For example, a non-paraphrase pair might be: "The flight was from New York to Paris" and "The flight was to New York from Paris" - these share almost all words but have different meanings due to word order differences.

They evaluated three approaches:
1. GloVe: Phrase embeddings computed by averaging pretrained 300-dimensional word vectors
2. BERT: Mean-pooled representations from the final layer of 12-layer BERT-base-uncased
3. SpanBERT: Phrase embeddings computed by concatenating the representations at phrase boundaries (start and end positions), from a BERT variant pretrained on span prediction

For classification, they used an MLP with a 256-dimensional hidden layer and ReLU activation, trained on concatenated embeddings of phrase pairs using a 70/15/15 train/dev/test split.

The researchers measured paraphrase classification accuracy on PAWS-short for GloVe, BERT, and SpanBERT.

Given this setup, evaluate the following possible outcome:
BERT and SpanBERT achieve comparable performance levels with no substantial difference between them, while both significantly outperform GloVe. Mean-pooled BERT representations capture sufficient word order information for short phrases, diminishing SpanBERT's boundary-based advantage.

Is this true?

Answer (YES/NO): NO